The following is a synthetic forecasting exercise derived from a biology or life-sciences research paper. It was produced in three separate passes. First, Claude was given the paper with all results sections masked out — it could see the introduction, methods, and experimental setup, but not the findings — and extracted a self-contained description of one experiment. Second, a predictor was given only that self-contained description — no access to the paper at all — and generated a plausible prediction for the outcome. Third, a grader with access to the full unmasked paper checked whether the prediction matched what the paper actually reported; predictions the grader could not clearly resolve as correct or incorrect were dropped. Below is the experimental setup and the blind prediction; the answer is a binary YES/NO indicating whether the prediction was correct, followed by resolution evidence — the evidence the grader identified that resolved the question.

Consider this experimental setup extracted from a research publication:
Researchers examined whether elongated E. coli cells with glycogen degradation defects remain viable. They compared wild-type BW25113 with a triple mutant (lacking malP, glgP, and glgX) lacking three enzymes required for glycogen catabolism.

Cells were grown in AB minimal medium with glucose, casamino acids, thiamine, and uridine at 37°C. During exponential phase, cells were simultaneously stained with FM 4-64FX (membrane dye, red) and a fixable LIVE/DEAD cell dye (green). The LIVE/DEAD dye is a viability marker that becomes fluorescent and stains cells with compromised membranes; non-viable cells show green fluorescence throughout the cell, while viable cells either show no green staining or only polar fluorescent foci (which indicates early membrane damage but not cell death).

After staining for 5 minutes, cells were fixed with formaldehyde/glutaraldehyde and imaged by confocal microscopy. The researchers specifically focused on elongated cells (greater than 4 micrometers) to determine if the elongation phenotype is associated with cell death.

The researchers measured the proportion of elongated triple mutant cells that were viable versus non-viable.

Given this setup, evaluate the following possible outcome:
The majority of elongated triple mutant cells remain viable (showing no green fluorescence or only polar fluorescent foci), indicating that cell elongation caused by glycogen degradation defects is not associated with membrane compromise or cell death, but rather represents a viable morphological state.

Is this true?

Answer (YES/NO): YES